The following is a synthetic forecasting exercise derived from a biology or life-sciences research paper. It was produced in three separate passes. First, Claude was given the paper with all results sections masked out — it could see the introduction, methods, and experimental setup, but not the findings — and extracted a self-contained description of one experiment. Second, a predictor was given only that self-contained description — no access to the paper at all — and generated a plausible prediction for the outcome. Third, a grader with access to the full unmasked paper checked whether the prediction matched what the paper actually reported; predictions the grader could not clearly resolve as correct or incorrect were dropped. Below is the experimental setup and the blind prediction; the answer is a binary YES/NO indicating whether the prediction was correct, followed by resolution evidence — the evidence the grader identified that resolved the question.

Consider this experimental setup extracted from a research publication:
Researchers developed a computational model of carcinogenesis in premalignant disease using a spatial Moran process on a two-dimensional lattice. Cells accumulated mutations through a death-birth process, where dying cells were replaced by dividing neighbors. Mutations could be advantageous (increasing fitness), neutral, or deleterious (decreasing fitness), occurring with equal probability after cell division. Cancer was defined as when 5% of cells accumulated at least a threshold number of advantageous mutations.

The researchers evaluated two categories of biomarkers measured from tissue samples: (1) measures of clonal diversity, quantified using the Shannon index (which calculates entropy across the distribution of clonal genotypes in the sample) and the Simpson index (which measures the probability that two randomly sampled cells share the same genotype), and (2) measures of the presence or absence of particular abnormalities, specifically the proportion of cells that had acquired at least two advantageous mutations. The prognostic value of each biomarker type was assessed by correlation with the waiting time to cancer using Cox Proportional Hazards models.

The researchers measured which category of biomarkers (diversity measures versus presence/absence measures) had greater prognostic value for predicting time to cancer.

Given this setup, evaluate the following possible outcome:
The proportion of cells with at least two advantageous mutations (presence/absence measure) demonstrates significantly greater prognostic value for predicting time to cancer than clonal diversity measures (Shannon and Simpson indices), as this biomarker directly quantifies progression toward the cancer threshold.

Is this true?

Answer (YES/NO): NO